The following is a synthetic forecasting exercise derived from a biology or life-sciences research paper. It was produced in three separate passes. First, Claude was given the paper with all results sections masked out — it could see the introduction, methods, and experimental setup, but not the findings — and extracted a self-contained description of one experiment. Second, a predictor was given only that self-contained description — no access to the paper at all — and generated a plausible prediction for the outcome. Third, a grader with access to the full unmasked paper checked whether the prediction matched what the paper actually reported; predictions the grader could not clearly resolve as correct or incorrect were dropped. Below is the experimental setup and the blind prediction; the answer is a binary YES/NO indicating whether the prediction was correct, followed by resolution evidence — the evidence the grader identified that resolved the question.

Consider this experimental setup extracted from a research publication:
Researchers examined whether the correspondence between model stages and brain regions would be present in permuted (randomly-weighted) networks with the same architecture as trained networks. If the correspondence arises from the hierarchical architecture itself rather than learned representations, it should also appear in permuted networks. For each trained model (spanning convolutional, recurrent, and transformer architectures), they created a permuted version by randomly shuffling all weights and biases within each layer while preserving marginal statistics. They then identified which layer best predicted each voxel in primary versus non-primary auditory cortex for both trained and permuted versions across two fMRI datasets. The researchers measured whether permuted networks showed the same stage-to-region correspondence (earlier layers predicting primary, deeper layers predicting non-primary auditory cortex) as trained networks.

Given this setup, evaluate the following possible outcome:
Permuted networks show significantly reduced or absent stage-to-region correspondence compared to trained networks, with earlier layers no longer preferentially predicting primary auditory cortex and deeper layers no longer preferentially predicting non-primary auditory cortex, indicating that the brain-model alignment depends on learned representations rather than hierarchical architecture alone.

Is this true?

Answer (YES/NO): YES